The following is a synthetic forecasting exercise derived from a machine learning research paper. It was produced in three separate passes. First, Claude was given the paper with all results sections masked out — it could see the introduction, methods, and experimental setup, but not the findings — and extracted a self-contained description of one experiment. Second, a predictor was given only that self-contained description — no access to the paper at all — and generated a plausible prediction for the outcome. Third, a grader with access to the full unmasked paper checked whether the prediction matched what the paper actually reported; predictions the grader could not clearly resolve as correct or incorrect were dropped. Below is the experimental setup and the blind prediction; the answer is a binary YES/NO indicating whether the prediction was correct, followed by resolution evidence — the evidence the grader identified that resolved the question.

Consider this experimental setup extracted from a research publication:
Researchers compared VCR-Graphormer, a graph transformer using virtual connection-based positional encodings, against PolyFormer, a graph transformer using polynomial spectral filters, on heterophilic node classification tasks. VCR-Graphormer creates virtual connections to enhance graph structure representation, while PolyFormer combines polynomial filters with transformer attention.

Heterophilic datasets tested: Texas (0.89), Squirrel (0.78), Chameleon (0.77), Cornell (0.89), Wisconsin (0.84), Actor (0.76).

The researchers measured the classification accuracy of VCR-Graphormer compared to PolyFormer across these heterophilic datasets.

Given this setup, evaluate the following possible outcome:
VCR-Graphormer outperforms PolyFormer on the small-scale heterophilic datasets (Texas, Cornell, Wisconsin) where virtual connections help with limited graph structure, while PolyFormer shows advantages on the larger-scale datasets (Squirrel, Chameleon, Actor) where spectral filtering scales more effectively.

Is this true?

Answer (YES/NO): NO